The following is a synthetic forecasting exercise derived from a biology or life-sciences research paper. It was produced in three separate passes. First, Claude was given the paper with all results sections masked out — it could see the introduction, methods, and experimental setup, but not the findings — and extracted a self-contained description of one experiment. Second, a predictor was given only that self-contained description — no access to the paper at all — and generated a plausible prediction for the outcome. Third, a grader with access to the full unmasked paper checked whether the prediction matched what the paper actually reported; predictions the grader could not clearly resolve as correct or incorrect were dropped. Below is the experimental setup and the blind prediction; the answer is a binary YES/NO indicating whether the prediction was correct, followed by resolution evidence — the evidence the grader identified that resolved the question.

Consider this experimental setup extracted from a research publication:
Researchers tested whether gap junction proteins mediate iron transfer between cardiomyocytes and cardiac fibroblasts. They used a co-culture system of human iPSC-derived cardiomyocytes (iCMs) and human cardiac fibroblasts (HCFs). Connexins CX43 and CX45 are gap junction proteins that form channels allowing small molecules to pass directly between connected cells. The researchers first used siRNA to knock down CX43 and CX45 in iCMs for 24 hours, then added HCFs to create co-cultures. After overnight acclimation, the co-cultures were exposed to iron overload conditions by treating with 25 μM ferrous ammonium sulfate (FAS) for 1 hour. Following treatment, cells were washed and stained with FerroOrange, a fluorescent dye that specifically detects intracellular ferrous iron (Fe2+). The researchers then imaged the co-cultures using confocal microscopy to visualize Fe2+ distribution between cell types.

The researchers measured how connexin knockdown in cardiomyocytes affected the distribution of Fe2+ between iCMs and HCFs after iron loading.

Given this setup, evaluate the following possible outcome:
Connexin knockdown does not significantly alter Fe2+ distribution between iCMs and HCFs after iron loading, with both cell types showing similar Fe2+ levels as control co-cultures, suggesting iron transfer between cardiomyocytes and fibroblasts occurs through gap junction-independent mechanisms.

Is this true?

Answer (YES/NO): NO